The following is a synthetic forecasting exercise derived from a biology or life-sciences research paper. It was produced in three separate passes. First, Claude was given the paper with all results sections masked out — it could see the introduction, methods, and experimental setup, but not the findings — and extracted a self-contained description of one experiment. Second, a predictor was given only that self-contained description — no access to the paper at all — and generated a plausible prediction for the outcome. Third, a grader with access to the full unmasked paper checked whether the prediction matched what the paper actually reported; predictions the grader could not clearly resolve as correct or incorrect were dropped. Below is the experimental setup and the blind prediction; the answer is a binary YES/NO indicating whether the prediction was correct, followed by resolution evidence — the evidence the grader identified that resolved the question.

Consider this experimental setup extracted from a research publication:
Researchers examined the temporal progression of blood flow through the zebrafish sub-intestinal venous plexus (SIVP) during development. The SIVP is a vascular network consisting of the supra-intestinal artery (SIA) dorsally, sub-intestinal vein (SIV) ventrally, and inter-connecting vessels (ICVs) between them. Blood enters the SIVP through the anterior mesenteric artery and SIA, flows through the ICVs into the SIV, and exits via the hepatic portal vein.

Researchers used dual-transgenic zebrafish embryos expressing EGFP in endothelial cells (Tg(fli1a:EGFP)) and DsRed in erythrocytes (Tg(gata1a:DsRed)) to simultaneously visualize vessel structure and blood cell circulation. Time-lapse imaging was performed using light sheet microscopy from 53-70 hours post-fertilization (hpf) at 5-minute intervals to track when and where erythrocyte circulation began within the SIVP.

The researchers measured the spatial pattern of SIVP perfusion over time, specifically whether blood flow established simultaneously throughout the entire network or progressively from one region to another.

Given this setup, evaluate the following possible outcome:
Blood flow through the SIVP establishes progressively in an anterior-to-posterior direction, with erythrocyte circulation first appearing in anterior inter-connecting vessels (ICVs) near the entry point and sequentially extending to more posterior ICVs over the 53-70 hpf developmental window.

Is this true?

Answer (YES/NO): YES